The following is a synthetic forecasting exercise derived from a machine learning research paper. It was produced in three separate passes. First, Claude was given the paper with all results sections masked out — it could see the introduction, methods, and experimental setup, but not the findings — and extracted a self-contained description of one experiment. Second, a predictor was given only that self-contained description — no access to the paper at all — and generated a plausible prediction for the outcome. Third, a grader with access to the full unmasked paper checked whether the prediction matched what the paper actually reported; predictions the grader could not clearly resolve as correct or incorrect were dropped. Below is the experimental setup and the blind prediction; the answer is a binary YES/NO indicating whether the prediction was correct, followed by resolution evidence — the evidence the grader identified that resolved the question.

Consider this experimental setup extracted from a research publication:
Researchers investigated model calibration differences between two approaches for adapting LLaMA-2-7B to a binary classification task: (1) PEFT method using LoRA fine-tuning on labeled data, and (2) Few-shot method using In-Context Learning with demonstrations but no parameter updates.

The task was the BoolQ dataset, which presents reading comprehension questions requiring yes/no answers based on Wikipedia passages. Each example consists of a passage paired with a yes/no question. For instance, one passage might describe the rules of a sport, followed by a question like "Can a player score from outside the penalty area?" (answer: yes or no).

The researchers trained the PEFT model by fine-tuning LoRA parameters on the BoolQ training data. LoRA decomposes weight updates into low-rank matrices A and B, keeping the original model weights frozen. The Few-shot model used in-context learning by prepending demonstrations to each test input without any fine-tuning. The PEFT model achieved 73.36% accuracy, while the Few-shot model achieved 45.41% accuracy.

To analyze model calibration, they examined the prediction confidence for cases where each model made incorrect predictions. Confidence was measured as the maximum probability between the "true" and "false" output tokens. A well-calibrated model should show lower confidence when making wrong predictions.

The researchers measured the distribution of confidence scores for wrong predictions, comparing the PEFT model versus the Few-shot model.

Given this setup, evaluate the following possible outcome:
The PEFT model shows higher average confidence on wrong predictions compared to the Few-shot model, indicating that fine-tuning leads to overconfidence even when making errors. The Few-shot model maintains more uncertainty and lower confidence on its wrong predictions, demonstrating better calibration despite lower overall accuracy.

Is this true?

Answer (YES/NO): YES